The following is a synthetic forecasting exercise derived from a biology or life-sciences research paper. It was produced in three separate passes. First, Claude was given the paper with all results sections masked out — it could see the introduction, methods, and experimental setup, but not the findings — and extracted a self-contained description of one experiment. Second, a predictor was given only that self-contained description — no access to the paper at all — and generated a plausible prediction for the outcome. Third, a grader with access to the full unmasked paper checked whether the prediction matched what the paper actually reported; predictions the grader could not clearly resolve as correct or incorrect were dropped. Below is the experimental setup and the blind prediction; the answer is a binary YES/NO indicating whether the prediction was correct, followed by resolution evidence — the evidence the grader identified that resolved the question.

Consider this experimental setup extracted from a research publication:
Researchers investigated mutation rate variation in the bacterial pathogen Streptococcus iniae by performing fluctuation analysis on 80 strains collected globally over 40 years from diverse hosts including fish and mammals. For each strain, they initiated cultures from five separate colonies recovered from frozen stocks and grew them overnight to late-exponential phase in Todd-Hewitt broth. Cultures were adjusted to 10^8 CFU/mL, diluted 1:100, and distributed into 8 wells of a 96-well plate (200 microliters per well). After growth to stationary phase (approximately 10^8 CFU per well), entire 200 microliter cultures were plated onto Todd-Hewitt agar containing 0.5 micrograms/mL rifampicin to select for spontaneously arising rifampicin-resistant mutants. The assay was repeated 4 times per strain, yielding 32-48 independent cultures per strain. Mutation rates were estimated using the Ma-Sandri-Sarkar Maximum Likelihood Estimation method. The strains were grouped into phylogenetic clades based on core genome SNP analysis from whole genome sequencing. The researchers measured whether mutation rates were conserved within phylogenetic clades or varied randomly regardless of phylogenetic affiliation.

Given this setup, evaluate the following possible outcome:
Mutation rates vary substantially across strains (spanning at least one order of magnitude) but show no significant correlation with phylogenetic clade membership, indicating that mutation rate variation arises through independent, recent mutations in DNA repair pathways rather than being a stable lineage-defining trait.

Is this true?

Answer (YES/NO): NO